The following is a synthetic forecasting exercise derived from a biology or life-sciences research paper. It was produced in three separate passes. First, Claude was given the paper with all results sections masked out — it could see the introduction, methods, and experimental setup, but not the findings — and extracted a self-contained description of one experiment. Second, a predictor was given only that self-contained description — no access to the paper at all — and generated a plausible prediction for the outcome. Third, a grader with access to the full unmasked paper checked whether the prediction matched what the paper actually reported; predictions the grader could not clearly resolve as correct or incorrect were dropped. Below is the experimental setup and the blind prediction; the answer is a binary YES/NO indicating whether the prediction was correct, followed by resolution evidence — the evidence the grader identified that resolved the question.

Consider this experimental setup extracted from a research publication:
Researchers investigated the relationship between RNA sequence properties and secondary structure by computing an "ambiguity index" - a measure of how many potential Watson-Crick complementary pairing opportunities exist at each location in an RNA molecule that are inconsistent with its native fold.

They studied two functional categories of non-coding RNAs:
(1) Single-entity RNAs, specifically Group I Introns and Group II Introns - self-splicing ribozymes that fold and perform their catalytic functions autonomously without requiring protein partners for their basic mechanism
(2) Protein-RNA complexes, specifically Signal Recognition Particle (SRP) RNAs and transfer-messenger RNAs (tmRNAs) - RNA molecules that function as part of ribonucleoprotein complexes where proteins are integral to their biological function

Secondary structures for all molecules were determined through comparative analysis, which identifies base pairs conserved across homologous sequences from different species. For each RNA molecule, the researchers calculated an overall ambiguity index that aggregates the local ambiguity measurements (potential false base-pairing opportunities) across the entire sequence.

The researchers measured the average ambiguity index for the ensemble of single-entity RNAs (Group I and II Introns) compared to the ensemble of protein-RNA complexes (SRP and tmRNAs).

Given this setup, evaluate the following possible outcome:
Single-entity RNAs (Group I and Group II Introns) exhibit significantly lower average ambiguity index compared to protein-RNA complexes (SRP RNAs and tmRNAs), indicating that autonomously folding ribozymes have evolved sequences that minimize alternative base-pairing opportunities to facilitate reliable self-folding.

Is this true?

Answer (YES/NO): YES